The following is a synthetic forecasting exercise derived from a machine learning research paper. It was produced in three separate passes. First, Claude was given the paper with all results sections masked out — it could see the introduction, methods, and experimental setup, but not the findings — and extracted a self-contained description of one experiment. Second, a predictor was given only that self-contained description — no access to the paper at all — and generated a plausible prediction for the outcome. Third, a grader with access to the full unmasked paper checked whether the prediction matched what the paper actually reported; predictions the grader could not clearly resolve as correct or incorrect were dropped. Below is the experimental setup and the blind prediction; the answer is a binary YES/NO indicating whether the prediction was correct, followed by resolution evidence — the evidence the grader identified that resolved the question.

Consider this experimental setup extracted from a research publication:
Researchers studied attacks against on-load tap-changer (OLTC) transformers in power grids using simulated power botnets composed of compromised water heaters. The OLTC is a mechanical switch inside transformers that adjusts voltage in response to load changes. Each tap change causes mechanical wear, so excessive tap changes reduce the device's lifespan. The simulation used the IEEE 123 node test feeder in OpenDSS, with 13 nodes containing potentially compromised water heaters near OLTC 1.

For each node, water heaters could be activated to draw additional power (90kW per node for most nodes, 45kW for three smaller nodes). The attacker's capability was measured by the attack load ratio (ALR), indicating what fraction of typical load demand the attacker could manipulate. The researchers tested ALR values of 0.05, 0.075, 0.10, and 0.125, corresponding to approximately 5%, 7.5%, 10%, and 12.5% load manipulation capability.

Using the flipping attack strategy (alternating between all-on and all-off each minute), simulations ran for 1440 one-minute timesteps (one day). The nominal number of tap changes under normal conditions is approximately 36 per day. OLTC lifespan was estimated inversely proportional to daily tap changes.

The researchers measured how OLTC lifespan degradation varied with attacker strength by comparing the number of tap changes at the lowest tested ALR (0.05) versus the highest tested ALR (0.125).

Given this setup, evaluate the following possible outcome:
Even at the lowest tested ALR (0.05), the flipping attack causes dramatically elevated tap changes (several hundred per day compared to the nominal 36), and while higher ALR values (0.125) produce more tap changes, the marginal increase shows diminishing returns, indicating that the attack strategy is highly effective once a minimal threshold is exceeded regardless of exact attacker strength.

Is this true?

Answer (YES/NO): NO